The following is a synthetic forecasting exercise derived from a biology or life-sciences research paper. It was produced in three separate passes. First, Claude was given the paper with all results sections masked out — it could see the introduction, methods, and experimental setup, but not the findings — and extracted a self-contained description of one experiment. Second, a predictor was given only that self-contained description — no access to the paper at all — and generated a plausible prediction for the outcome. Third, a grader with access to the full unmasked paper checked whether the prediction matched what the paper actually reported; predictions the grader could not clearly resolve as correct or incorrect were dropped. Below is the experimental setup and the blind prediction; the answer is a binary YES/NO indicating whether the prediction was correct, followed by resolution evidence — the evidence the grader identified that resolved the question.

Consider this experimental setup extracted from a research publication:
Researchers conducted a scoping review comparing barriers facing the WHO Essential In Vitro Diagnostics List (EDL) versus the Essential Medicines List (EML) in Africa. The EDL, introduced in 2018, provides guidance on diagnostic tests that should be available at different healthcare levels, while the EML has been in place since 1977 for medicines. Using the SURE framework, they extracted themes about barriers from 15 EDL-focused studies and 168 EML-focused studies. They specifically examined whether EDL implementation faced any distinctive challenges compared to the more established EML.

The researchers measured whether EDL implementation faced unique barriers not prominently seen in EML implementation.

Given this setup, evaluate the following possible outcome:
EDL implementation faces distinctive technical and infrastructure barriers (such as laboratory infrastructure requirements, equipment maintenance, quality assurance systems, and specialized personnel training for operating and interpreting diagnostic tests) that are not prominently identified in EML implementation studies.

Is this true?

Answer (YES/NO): YES